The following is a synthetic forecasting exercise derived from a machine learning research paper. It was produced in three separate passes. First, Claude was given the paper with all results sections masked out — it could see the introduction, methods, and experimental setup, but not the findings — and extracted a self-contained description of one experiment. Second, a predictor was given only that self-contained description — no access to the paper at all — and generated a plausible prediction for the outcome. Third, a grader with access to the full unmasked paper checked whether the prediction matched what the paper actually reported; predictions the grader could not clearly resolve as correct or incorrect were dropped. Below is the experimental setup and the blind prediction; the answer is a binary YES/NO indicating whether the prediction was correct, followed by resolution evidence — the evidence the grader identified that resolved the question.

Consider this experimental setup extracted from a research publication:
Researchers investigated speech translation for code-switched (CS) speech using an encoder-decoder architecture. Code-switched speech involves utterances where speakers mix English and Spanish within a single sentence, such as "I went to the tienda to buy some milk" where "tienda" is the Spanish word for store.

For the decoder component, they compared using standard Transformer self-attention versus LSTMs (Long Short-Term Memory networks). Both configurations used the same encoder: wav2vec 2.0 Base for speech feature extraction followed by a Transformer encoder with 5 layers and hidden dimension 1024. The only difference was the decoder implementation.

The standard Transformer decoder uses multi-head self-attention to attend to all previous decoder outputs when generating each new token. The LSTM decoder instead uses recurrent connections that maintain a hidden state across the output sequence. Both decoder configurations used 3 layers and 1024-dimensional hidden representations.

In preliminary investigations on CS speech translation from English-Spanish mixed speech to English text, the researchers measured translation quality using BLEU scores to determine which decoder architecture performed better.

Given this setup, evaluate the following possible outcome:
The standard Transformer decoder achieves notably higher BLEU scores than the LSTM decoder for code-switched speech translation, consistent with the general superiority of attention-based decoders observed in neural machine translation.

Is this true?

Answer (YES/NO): NO